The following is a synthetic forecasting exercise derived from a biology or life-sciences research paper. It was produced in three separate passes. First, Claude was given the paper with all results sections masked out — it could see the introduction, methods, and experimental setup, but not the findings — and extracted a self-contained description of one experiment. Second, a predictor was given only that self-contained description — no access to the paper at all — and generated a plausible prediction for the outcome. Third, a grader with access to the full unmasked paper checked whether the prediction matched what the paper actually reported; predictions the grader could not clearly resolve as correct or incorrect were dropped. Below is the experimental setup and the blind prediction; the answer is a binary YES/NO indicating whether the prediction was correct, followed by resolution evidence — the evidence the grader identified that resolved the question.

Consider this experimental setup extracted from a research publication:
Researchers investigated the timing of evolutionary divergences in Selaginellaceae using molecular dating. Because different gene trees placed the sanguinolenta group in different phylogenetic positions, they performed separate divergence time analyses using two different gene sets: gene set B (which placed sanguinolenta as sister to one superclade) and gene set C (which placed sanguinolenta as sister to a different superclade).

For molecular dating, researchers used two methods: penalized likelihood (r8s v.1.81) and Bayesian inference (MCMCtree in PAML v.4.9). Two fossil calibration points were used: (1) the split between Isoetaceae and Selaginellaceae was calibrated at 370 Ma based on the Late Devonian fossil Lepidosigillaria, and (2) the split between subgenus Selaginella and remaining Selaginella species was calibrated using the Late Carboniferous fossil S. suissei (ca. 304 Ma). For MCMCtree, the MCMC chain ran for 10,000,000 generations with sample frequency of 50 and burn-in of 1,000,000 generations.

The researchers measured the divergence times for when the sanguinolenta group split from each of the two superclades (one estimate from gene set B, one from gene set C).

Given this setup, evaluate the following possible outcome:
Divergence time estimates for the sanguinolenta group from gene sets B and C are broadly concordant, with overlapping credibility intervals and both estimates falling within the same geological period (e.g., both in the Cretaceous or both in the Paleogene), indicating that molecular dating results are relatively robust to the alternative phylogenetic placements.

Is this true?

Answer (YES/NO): YES